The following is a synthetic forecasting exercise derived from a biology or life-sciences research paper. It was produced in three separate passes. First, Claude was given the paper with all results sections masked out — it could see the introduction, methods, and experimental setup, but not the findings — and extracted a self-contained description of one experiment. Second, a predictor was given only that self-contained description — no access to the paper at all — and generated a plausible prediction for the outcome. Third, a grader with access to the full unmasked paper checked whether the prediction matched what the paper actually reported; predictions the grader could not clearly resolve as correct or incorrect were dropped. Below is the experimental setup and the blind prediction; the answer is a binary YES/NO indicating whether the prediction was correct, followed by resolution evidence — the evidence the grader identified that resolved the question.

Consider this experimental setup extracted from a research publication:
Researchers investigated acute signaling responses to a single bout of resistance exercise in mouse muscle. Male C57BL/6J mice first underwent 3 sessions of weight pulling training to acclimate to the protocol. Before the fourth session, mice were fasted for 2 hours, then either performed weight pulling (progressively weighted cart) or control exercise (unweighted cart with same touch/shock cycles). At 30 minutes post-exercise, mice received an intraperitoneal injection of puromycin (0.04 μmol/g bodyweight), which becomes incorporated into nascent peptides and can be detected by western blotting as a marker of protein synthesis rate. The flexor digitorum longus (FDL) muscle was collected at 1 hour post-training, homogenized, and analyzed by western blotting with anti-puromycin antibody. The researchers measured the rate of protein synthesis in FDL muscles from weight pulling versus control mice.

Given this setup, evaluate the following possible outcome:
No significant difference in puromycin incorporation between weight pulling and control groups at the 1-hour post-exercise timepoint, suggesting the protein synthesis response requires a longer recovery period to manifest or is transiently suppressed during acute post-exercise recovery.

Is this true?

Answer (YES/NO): NO